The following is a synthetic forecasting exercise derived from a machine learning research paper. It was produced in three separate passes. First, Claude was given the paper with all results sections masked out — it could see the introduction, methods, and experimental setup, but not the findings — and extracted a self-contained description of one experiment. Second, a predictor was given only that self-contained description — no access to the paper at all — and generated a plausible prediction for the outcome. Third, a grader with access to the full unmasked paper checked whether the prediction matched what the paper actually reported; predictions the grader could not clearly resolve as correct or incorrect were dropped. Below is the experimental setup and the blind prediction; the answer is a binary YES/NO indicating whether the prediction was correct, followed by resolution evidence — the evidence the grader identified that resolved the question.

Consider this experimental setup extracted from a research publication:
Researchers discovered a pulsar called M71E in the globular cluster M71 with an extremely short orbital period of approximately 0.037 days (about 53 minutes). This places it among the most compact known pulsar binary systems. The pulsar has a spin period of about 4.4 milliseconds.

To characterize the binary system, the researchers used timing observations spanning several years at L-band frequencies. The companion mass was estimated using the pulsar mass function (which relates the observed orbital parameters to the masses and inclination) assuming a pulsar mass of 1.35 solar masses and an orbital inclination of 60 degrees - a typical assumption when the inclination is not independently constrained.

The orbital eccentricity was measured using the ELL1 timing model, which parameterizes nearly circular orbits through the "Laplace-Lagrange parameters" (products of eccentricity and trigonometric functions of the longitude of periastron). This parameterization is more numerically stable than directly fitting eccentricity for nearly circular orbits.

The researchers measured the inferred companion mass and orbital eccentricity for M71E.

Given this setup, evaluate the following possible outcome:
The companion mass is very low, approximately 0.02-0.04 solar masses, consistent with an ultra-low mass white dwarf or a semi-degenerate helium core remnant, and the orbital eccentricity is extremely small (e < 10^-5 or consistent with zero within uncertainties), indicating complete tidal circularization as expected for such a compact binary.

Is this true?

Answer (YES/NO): NO